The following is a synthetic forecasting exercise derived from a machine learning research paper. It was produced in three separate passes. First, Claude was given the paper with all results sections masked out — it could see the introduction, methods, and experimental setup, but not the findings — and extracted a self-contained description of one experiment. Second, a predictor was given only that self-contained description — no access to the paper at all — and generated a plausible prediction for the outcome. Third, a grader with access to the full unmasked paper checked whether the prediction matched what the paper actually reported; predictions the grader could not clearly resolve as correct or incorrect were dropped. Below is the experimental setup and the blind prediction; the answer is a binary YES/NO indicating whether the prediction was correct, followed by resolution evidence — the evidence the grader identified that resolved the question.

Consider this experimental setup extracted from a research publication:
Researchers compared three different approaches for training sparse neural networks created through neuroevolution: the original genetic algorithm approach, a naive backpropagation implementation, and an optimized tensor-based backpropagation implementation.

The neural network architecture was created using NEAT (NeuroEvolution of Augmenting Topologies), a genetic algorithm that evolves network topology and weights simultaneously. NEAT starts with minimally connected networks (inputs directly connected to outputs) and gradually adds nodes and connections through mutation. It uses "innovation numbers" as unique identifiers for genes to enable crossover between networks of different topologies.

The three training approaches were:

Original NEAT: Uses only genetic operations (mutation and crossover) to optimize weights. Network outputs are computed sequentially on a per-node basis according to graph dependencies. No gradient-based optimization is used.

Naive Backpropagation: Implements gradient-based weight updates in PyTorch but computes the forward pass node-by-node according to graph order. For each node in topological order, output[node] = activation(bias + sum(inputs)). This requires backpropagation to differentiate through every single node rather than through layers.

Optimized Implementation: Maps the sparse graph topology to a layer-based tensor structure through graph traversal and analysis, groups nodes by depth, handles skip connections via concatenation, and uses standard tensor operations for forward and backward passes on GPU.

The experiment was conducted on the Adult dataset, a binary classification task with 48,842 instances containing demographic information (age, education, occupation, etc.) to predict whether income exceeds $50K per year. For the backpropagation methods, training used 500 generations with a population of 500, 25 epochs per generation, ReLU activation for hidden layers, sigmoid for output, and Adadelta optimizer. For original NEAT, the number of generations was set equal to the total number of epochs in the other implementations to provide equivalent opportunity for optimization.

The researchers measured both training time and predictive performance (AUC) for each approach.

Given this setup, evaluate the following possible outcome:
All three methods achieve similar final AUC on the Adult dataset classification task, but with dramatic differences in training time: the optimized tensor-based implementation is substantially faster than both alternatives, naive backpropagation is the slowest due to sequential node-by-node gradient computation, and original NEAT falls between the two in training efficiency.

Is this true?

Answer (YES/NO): NO